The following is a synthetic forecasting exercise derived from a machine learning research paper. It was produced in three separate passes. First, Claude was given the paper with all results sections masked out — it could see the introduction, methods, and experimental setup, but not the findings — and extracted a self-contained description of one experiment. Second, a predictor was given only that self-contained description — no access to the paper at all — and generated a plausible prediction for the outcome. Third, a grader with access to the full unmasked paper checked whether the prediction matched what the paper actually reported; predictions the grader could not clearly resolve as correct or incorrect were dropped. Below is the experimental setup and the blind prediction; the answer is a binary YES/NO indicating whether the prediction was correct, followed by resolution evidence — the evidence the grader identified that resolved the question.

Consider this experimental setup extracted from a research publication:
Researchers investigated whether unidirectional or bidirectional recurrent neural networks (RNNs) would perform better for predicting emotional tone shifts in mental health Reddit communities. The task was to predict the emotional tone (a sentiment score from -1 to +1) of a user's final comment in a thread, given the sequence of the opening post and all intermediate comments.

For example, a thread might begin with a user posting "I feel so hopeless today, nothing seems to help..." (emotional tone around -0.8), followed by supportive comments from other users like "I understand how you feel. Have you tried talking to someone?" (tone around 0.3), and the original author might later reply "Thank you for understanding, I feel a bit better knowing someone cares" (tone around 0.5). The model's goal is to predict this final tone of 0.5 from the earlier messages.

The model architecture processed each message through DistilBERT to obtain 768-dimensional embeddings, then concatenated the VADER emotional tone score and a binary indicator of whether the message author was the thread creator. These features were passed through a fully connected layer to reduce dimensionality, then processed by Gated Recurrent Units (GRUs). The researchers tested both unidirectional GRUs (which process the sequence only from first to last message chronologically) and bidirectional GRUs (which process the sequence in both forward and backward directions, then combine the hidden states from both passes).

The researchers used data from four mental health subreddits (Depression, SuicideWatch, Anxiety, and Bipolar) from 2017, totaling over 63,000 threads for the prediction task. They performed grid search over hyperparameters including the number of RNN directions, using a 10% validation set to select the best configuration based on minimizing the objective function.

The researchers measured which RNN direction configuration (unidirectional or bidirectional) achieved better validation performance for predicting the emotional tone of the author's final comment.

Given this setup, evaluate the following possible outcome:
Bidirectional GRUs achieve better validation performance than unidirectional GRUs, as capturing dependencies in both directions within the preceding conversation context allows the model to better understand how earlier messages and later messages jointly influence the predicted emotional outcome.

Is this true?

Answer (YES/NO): NO